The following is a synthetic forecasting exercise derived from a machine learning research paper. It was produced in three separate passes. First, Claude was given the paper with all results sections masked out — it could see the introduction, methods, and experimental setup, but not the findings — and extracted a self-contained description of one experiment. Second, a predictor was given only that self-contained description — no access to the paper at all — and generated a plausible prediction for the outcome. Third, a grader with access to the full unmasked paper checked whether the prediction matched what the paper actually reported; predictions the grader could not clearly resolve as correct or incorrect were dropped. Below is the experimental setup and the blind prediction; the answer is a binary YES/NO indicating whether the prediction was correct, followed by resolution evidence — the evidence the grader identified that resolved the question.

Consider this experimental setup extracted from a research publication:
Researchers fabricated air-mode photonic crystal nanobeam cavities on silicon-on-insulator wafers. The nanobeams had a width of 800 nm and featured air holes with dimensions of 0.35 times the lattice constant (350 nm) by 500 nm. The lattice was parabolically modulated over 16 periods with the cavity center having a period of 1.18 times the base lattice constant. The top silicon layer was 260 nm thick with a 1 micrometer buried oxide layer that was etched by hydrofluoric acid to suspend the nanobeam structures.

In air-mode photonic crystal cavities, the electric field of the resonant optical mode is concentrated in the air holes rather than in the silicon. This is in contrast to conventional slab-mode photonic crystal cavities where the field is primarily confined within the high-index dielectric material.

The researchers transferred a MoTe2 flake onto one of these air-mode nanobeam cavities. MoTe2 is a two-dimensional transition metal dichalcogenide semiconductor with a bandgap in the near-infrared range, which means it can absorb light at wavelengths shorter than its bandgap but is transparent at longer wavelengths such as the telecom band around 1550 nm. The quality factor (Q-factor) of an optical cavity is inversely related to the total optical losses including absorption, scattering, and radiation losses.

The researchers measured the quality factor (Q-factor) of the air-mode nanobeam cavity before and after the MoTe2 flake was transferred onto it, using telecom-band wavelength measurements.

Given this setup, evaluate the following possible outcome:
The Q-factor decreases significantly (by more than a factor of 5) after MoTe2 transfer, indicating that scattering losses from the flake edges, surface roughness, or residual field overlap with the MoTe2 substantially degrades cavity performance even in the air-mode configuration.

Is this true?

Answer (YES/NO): NO